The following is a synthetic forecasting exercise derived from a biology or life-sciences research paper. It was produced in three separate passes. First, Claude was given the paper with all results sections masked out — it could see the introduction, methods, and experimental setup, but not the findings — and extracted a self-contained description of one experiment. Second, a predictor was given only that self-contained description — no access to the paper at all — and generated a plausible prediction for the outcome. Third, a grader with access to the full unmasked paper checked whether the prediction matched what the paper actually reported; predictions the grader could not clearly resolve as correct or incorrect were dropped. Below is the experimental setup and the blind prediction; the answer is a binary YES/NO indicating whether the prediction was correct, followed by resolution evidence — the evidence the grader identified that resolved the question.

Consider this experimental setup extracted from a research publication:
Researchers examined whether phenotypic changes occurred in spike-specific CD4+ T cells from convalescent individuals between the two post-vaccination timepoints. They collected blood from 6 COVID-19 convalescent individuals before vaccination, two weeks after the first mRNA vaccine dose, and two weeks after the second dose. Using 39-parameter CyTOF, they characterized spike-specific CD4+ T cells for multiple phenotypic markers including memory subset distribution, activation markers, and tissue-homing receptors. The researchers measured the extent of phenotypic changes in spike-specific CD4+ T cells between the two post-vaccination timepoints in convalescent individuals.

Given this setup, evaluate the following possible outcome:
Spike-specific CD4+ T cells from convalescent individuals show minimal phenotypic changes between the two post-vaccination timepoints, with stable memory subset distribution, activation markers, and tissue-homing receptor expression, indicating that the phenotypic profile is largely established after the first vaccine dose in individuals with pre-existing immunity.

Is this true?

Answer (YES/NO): YES